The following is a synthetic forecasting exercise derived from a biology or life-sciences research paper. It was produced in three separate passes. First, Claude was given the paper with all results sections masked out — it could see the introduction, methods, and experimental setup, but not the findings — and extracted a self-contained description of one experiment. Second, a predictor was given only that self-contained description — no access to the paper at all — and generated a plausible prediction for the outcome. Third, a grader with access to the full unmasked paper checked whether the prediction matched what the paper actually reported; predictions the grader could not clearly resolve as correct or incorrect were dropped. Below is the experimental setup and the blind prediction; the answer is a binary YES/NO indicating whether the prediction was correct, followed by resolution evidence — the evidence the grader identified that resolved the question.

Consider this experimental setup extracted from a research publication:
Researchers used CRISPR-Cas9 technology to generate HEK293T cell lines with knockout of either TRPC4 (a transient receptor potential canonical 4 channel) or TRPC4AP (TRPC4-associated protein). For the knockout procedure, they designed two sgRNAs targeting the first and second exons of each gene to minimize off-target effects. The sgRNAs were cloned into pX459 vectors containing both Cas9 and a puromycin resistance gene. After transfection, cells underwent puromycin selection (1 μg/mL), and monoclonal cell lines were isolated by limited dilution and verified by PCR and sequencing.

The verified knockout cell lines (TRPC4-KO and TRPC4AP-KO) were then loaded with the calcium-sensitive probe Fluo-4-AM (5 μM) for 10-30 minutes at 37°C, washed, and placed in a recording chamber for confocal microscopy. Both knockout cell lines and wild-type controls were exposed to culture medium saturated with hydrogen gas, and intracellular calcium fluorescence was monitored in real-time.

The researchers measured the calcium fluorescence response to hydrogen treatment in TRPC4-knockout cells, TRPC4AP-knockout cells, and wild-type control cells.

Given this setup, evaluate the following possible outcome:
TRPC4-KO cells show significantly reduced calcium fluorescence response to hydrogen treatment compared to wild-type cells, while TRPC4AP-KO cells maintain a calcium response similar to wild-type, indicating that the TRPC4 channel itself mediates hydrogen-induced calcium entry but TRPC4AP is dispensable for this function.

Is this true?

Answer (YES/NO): NO